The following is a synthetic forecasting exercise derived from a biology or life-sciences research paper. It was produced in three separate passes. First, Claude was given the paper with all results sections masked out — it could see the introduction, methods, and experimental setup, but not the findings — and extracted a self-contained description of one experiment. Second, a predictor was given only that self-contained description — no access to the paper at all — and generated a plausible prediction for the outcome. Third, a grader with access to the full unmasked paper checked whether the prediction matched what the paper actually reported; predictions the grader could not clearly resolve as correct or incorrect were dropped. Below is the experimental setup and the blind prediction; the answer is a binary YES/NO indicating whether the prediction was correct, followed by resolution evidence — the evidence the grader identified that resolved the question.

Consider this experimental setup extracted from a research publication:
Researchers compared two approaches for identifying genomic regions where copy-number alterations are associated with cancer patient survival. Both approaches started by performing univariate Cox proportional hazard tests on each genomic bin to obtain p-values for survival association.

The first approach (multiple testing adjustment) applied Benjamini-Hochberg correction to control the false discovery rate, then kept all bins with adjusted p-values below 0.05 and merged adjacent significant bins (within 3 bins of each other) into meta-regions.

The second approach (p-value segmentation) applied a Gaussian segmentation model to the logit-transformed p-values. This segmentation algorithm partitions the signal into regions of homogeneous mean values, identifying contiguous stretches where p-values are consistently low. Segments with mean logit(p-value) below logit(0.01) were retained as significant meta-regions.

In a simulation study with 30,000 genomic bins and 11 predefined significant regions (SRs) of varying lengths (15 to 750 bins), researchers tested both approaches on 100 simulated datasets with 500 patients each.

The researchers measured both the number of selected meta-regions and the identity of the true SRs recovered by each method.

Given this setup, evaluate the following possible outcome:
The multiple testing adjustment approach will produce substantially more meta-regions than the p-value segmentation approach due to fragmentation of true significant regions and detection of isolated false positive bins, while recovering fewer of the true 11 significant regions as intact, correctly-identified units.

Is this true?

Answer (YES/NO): NO